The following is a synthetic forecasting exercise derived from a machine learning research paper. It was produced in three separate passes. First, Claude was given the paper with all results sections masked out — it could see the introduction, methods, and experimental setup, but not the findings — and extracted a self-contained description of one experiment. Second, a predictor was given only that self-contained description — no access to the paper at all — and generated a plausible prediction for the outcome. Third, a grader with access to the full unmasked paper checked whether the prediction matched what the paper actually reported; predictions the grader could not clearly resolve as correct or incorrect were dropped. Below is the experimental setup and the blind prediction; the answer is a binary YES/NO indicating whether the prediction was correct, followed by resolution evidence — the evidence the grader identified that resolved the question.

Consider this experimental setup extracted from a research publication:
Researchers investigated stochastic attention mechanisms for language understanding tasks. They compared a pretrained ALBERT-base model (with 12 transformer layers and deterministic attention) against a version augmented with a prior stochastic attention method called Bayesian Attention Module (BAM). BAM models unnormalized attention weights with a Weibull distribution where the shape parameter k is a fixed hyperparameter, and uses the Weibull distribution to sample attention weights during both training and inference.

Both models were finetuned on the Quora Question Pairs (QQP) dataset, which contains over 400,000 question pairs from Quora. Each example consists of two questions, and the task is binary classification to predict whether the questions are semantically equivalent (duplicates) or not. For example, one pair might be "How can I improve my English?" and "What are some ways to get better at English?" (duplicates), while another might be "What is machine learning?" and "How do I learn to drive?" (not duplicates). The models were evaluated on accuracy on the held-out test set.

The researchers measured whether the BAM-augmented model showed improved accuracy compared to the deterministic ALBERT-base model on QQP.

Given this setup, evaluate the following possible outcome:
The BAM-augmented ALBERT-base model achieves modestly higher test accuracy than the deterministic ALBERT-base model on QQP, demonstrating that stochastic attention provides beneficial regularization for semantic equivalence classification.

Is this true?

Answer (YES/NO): NO